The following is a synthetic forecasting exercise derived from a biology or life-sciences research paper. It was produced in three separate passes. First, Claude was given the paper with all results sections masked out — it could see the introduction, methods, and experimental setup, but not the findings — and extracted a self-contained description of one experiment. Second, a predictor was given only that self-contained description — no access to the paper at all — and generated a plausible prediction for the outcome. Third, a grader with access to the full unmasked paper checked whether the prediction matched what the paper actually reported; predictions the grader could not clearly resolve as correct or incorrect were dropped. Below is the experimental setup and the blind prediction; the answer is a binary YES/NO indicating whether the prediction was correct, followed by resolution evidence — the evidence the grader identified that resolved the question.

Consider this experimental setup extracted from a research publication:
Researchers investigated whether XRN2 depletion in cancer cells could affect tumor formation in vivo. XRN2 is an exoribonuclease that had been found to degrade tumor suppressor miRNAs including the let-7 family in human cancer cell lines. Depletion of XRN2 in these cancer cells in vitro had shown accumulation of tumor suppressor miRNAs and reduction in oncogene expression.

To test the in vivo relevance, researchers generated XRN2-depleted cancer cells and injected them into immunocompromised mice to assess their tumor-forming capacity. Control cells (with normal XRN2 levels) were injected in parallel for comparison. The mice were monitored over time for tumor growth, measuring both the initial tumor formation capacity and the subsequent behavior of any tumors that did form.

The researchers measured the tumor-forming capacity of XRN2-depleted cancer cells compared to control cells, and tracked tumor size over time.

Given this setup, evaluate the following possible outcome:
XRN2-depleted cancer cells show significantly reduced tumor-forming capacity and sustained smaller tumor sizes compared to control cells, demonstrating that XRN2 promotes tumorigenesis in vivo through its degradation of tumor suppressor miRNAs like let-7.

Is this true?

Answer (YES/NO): YES